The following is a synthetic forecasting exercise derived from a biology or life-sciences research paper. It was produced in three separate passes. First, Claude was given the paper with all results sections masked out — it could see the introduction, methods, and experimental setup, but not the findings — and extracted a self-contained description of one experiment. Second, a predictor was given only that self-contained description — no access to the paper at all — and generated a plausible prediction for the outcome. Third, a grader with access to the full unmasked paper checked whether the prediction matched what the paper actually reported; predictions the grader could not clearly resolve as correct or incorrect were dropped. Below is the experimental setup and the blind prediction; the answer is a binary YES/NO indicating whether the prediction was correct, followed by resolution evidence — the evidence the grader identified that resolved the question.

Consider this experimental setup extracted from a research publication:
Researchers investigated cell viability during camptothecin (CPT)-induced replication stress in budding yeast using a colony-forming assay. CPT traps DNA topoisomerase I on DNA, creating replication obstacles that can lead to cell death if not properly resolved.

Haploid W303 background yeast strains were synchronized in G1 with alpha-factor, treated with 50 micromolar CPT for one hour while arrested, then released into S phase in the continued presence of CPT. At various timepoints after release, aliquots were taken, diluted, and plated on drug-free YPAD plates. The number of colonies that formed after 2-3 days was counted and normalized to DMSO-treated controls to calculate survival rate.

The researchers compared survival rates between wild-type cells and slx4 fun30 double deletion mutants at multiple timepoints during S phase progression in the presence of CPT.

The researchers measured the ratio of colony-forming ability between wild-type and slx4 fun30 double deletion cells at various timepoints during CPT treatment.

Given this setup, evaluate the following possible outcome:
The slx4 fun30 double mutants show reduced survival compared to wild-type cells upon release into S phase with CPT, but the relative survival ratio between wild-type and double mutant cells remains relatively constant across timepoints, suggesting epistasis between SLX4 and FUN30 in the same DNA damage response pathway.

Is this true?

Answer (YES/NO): NO